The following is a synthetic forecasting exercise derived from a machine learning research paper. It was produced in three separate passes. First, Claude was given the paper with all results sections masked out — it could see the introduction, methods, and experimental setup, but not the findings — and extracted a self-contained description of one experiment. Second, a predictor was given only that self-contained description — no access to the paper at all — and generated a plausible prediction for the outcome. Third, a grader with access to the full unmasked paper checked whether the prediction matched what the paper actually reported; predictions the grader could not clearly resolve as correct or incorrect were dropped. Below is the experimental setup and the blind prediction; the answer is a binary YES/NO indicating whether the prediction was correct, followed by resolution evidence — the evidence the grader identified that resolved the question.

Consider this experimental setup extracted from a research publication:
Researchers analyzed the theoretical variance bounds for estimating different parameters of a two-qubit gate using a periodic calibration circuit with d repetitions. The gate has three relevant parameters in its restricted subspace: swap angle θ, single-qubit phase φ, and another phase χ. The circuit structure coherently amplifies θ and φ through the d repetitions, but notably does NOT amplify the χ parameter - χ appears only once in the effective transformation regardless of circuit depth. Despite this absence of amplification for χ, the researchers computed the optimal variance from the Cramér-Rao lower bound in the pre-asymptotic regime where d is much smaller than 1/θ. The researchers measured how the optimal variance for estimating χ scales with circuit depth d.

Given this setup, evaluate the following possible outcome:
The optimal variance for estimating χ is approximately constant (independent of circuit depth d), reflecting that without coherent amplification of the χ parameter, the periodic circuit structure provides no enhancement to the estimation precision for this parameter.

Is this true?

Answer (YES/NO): NO